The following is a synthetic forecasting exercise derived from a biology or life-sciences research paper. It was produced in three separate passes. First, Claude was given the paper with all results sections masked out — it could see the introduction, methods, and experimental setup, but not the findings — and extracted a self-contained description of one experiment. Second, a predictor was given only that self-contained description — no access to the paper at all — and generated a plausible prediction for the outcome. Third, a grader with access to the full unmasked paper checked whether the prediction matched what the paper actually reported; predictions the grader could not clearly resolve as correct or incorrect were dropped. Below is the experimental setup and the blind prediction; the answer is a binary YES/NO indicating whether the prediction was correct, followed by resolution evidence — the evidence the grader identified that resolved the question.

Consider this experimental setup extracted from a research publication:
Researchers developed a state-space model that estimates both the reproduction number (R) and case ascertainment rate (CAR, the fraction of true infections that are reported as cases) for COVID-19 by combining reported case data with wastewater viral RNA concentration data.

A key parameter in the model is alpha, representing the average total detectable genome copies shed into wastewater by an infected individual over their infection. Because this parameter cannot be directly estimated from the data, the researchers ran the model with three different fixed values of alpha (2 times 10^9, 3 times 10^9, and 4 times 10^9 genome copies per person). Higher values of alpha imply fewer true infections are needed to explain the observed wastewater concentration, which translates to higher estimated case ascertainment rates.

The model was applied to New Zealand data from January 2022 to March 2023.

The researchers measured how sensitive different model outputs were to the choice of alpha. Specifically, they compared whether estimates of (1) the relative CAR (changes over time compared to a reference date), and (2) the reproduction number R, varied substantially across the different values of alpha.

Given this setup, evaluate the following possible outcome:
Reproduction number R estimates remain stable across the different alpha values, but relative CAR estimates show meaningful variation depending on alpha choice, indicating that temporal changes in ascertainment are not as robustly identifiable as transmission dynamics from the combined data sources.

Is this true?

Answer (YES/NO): NO